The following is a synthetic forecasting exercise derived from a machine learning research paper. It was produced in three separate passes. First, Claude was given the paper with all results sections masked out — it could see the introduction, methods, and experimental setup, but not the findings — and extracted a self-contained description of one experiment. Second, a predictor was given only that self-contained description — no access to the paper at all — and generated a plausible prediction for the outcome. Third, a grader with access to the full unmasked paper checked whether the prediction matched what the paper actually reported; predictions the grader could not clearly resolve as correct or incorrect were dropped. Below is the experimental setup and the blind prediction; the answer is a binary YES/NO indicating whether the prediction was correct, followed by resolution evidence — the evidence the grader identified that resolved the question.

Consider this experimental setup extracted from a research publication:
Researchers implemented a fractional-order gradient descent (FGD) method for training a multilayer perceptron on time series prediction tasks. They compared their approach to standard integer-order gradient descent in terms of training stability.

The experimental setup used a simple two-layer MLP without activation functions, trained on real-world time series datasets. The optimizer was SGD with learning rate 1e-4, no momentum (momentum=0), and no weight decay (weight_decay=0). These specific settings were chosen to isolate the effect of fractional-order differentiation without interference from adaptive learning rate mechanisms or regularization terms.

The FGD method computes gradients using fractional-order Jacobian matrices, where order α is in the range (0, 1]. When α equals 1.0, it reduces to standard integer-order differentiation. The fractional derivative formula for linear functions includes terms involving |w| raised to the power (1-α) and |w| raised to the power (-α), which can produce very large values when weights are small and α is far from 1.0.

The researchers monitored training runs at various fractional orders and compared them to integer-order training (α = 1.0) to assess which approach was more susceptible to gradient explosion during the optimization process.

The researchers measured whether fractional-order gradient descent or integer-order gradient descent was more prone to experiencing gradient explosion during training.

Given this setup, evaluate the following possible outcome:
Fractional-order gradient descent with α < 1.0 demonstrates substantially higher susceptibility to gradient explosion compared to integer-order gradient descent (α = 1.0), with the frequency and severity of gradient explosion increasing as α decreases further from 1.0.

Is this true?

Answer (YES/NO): YES